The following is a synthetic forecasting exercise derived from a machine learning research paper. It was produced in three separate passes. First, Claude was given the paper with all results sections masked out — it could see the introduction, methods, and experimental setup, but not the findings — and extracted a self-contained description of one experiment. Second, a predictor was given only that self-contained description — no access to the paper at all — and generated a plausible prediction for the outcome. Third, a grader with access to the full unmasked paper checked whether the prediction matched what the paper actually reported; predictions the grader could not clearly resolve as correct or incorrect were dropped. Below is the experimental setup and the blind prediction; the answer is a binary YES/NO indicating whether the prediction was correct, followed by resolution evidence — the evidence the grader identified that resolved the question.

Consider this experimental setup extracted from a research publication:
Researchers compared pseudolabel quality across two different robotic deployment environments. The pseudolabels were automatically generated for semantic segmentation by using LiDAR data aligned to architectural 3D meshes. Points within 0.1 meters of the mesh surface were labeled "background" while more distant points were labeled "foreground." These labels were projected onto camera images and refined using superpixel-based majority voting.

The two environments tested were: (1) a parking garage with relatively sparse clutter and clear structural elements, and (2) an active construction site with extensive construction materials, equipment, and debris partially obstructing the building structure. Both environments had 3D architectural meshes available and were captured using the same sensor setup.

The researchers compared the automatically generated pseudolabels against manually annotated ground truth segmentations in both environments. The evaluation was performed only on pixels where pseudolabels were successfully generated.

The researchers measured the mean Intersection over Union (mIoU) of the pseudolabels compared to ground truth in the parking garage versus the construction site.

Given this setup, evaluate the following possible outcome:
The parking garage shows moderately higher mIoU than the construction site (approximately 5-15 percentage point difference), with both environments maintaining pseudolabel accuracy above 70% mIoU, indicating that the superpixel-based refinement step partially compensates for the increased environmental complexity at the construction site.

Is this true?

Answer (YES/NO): NO